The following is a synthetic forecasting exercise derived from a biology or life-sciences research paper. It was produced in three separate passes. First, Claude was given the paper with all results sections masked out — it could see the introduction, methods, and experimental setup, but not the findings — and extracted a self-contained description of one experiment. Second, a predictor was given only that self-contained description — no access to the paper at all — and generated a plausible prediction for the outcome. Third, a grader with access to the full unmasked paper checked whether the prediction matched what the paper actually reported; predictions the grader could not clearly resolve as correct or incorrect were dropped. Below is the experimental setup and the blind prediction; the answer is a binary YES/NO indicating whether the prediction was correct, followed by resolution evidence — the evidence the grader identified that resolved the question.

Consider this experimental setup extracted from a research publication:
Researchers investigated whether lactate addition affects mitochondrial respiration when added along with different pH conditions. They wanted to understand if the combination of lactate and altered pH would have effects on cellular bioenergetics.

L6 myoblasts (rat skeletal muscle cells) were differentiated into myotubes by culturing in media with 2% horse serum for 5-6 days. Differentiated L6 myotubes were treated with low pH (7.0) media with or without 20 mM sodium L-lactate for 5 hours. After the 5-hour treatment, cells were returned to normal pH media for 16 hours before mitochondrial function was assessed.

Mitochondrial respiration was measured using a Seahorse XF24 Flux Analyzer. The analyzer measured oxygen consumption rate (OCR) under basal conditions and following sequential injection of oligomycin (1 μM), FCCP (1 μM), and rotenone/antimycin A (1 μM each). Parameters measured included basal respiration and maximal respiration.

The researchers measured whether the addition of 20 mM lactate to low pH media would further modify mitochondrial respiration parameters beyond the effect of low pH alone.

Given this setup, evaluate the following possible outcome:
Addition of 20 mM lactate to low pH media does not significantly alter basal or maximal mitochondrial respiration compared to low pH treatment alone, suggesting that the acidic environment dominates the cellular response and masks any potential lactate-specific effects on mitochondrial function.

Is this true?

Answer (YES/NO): NO